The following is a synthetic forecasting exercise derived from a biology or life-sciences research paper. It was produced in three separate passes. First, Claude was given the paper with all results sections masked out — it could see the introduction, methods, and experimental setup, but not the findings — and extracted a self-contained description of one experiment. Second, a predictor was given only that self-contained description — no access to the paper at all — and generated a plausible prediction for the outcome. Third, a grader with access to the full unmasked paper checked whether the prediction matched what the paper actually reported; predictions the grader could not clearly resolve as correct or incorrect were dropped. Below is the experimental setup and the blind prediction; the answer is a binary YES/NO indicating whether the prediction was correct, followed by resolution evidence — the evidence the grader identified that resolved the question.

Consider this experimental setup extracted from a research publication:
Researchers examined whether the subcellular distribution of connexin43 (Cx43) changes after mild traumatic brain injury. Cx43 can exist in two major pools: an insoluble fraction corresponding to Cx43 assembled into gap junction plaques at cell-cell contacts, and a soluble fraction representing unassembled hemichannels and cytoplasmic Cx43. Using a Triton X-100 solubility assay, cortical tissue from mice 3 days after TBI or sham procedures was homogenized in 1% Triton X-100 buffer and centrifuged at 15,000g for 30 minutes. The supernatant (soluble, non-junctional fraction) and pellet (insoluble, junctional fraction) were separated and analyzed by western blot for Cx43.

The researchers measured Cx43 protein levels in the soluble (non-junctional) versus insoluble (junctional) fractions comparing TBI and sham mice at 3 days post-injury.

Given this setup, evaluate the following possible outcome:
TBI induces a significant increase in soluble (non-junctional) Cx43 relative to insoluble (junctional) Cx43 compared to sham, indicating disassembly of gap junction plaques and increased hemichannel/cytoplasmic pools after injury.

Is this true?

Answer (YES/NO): NO